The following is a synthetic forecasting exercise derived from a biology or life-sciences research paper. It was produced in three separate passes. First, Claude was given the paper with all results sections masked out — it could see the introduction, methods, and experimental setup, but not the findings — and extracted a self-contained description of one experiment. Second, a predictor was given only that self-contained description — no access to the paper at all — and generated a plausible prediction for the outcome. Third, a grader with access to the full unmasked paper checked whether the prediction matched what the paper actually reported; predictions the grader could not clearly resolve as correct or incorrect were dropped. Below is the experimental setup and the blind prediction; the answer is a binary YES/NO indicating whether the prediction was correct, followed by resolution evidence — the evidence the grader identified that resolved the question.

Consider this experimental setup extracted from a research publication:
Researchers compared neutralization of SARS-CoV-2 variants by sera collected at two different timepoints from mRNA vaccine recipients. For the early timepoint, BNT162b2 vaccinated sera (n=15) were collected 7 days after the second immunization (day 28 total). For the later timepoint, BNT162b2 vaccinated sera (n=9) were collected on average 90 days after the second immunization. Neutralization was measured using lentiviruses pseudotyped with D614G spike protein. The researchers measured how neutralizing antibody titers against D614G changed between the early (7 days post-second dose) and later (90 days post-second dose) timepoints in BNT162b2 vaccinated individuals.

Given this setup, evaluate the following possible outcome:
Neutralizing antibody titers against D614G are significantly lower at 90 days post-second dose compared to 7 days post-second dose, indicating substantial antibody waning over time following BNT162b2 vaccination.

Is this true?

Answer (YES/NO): YES